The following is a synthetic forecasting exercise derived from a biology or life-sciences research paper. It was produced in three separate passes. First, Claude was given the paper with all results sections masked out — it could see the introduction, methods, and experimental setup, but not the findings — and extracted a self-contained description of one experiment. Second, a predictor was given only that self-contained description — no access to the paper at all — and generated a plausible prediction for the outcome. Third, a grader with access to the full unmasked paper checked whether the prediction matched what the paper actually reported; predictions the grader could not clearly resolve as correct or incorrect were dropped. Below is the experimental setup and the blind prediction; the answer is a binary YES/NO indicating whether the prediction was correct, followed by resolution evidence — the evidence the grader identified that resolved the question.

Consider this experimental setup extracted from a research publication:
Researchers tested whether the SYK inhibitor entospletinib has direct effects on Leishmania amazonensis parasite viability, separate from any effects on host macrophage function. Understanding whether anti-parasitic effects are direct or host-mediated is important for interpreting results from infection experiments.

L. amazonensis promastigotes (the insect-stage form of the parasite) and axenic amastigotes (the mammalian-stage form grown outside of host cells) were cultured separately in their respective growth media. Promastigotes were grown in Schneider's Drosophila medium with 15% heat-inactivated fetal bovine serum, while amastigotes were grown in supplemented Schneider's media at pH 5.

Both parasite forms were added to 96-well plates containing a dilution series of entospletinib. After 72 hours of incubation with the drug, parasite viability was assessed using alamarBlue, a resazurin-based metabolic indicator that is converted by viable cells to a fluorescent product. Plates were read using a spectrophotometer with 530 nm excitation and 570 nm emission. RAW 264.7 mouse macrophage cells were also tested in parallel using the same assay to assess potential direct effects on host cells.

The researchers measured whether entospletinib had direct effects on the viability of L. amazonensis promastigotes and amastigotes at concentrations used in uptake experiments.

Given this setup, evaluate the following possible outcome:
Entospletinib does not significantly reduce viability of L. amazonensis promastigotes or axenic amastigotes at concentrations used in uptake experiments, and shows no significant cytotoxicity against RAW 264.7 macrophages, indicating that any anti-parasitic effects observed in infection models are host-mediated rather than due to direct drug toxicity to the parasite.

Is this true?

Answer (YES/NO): YES